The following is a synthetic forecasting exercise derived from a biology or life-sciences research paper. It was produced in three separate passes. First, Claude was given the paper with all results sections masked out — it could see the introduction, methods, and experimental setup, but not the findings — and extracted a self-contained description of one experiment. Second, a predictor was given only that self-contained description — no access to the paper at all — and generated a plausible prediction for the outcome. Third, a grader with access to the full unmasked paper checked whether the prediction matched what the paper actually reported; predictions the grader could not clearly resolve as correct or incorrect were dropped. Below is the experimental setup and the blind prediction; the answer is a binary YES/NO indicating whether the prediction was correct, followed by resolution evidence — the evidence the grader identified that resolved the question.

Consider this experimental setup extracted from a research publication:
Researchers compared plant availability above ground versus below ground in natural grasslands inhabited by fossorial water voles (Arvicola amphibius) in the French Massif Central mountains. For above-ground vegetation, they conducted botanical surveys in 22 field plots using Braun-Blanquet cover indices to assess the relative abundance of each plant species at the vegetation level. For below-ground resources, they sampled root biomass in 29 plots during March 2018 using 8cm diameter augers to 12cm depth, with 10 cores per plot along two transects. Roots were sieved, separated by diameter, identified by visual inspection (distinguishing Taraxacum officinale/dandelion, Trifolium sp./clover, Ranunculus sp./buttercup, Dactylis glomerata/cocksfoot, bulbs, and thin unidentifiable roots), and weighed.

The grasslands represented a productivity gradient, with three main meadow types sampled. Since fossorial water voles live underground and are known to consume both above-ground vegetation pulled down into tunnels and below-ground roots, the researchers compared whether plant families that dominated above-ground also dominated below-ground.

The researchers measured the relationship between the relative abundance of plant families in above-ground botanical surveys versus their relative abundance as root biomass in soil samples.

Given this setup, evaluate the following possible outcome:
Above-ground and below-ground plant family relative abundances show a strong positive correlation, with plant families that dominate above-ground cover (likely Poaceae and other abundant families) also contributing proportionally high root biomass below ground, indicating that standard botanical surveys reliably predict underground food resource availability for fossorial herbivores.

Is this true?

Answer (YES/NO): NO